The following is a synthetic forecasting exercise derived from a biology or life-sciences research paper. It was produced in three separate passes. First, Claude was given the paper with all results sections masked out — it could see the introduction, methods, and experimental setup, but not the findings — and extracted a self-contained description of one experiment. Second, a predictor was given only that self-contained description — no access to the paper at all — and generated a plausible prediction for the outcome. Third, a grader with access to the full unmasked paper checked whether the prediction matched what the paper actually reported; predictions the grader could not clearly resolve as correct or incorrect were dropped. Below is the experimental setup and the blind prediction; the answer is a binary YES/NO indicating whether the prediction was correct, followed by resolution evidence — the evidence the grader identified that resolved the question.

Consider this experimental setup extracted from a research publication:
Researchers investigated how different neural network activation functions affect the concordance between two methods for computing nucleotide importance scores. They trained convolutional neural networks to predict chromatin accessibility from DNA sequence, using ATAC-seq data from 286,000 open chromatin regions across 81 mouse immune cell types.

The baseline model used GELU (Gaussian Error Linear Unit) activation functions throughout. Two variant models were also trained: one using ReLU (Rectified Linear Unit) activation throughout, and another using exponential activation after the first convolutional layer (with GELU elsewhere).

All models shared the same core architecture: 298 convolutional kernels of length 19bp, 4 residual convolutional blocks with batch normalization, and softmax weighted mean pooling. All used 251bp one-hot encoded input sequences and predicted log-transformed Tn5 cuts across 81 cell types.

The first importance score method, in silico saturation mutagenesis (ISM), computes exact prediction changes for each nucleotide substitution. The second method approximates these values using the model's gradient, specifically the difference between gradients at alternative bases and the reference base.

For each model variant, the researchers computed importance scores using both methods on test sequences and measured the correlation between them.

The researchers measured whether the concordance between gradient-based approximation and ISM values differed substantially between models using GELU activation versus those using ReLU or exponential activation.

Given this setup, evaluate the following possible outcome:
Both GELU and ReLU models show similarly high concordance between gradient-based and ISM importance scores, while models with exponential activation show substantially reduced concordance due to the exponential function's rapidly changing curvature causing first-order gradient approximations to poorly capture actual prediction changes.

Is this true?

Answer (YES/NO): NO